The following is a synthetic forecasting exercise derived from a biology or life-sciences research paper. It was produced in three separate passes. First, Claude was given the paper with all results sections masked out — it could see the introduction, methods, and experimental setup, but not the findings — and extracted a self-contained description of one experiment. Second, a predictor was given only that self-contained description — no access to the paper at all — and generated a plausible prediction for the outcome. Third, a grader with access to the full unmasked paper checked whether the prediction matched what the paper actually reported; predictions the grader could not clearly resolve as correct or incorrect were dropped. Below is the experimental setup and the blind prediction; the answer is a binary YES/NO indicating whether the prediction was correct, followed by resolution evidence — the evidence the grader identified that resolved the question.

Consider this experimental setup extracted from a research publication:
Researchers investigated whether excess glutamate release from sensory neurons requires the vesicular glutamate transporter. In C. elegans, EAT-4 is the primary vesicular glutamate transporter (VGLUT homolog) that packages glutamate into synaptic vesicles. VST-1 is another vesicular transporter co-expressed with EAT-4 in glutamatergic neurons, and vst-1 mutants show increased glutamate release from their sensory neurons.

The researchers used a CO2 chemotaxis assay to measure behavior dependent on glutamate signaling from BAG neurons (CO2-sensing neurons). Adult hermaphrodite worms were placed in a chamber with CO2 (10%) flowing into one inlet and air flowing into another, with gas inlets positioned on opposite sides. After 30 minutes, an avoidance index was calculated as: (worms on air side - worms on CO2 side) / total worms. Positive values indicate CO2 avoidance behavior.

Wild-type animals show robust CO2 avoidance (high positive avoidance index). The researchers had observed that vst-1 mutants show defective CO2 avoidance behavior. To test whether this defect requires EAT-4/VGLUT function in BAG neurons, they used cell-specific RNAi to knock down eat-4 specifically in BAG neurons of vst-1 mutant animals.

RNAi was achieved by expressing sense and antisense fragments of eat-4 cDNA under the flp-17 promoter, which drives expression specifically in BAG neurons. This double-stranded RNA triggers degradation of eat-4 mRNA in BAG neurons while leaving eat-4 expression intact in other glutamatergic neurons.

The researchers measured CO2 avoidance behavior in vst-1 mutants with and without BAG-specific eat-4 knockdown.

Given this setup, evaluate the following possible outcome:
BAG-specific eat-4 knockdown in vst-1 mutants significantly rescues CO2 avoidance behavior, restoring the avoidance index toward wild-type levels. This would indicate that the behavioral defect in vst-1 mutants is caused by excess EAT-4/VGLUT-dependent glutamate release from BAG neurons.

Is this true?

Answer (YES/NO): NO